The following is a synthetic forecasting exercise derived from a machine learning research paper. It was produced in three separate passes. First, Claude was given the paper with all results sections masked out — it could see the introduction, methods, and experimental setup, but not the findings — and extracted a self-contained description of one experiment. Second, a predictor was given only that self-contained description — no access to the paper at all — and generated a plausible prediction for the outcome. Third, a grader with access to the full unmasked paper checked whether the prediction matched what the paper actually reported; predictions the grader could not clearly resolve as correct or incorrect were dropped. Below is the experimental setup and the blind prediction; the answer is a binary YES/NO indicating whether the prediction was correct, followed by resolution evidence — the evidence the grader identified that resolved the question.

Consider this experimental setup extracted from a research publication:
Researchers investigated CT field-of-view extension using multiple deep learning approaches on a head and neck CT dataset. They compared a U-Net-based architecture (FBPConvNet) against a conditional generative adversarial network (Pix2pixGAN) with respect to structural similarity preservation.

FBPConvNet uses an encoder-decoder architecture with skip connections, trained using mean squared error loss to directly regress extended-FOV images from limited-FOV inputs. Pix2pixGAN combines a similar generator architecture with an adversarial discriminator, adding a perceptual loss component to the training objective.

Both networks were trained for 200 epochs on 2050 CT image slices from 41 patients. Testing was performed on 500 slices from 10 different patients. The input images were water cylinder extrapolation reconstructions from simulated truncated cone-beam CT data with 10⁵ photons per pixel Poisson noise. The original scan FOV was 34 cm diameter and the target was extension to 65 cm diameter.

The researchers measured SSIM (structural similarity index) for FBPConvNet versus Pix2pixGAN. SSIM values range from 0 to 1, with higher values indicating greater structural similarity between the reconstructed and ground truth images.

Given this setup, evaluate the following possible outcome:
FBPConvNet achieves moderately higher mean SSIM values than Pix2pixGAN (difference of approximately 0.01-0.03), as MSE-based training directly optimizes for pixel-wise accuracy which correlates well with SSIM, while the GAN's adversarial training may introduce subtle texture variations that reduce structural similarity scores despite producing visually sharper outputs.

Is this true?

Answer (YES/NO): NO